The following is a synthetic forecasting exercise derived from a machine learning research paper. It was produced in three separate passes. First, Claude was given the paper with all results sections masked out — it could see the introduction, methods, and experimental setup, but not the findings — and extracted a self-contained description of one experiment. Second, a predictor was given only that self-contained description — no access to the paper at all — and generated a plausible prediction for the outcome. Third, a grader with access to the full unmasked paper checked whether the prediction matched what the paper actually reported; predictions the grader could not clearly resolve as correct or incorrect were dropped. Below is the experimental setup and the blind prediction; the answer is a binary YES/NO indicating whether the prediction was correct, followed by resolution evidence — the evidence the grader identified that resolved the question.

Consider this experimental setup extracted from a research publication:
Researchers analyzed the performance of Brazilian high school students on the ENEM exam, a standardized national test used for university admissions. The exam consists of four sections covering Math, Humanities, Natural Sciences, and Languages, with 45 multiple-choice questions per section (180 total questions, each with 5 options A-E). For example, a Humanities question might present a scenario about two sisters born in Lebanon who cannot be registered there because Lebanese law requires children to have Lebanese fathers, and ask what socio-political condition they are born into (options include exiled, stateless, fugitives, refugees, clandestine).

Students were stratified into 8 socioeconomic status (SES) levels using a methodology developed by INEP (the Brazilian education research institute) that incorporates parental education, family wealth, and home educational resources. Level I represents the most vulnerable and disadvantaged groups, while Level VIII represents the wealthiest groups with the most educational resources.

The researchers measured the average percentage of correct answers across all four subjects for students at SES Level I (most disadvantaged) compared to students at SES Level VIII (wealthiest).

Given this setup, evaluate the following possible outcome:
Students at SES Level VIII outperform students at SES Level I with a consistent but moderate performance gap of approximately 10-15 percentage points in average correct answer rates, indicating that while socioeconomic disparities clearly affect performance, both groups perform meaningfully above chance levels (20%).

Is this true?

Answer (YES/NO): NO